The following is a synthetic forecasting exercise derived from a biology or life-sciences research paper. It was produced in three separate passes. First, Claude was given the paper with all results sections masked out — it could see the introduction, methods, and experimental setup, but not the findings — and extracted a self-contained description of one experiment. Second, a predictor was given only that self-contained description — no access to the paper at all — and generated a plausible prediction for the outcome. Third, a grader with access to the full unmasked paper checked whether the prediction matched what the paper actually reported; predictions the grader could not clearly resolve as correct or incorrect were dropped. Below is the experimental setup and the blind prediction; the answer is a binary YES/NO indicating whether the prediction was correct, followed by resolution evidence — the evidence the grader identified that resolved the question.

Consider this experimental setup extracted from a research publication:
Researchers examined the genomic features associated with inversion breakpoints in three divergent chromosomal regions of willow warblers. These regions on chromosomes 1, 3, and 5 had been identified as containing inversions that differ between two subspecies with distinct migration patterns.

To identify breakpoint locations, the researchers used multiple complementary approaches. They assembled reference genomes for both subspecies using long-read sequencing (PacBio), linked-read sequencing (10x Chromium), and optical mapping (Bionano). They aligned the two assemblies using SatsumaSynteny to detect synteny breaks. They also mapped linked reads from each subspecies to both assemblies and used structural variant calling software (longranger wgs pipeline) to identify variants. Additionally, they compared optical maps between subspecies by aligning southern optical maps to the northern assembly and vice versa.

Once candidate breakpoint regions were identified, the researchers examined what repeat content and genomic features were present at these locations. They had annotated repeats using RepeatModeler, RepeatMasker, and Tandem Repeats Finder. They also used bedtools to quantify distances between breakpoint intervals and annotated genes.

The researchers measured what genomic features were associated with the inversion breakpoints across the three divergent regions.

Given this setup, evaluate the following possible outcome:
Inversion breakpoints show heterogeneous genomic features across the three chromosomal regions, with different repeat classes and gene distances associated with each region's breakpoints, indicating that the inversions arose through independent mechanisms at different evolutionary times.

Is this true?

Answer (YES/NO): NO